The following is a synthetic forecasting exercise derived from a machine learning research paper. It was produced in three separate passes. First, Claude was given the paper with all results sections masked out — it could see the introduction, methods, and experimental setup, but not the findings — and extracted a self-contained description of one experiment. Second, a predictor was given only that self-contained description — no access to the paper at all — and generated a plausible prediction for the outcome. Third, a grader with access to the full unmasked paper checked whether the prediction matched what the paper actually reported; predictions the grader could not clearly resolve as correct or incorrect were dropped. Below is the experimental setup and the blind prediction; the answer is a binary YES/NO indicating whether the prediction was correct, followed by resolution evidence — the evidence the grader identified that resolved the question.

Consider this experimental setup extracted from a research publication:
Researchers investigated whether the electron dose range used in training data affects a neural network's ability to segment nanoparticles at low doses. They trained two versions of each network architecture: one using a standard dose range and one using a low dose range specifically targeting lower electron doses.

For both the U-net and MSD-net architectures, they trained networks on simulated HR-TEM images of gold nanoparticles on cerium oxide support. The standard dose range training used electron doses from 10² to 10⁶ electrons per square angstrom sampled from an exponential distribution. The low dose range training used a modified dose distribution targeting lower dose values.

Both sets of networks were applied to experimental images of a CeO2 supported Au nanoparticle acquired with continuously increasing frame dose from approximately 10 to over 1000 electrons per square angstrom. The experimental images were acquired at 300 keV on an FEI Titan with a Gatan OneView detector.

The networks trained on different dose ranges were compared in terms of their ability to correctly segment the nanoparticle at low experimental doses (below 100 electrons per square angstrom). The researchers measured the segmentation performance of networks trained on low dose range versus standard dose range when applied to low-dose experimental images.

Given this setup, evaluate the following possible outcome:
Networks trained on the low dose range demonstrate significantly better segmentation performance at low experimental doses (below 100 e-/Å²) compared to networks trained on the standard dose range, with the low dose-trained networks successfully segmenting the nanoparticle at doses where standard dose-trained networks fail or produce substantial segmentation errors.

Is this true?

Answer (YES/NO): NO